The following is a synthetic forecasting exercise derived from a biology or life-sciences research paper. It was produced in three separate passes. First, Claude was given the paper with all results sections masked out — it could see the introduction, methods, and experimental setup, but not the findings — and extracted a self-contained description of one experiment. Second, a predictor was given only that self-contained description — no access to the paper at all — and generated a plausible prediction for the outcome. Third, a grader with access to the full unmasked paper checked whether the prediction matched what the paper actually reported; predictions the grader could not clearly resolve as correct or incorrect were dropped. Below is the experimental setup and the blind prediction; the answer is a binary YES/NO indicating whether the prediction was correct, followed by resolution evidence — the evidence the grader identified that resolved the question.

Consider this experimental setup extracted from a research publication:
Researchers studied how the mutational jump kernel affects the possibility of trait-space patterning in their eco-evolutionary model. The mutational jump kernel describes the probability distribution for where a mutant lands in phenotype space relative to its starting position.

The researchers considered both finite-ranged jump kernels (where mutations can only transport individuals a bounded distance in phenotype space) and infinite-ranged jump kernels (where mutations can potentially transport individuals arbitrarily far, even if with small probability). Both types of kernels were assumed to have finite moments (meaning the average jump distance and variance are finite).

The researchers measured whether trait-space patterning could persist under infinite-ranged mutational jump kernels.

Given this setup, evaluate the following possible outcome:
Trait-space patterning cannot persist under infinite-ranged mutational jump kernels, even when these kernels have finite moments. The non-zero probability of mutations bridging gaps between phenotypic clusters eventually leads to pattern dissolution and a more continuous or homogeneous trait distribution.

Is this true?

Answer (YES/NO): YES